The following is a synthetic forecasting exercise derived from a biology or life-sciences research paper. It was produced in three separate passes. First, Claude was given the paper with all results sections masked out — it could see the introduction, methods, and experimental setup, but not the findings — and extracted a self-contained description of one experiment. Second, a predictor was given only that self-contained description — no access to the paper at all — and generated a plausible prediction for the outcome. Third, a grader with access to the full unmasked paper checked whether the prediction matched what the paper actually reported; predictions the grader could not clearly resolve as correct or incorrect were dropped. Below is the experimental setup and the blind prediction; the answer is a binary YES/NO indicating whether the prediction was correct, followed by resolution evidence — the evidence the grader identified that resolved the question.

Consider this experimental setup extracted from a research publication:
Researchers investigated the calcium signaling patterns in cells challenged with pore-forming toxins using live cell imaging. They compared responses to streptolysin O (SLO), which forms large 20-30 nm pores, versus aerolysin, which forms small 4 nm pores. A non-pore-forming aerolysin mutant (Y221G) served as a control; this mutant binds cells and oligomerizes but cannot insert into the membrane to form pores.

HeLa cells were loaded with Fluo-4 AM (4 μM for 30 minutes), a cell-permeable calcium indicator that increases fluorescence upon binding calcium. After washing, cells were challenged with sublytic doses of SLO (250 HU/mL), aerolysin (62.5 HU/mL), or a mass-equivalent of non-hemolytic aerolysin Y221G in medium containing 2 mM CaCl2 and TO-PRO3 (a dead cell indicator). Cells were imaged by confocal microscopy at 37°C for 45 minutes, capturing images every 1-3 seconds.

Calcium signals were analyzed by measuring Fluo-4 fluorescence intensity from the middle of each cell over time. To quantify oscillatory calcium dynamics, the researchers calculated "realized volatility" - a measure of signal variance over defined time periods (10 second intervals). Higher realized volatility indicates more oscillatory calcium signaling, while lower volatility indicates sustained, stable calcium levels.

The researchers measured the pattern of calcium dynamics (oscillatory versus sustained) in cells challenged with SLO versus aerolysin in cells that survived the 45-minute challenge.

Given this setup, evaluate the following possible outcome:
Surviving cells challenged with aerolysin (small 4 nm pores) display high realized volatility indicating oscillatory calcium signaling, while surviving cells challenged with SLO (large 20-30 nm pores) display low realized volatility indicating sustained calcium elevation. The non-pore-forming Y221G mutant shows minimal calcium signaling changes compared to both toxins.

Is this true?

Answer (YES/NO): NO